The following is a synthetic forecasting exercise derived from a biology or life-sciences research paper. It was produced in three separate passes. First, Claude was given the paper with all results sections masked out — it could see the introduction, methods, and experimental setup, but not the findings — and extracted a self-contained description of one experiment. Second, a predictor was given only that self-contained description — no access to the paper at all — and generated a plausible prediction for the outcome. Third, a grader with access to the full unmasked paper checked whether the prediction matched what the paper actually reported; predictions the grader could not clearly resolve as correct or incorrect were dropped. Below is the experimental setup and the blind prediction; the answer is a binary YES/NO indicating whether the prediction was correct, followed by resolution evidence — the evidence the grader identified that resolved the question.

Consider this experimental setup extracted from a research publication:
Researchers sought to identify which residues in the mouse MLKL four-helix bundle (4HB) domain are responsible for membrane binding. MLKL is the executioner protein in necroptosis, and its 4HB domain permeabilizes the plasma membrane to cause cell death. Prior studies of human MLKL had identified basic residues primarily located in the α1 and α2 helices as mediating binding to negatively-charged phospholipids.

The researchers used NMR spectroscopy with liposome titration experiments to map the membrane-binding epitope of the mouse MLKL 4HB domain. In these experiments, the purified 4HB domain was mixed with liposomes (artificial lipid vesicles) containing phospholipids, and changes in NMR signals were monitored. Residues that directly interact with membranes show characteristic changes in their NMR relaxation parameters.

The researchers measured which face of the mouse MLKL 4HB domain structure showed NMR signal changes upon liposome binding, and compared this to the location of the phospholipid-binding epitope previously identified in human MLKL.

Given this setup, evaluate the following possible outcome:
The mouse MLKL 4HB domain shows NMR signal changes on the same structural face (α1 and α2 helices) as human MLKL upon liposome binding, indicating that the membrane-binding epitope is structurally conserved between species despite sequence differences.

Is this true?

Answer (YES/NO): NO